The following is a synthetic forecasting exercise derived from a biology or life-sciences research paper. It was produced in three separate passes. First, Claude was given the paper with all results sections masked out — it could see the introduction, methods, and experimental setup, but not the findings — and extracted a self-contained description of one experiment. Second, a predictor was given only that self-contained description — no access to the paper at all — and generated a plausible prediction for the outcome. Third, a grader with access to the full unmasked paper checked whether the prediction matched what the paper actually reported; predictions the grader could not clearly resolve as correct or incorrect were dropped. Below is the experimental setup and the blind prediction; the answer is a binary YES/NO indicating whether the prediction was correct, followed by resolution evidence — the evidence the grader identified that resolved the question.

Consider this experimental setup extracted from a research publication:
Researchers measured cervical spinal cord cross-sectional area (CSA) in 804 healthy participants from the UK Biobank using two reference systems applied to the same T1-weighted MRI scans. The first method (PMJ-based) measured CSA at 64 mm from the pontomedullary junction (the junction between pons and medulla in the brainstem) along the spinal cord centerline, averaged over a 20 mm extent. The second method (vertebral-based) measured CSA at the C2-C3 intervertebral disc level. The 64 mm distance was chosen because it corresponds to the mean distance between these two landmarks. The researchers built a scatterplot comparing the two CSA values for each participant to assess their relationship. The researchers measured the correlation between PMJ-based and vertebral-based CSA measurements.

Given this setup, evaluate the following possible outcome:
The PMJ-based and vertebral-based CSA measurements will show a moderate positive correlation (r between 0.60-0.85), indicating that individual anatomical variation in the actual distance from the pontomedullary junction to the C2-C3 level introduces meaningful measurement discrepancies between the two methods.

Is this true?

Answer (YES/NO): NO